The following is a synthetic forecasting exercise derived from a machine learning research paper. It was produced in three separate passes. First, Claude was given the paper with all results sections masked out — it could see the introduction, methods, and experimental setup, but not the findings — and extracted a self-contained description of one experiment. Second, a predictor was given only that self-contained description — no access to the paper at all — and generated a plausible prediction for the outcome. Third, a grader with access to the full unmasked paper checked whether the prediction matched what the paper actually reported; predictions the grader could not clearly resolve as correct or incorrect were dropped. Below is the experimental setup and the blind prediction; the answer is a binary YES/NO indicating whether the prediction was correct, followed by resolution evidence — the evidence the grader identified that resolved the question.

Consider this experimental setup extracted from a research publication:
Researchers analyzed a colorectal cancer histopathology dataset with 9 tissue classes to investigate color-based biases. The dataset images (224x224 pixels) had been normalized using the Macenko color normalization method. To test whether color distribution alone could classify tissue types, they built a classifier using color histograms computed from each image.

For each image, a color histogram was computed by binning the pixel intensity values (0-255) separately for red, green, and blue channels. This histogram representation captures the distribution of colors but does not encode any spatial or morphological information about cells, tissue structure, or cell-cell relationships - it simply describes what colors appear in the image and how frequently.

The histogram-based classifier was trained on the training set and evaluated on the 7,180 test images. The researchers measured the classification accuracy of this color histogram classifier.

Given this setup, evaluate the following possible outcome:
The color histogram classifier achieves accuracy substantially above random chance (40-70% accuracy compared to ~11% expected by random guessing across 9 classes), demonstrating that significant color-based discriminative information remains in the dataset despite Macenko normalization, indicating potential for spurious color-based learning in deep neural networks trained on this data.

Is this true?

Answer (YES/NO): NO